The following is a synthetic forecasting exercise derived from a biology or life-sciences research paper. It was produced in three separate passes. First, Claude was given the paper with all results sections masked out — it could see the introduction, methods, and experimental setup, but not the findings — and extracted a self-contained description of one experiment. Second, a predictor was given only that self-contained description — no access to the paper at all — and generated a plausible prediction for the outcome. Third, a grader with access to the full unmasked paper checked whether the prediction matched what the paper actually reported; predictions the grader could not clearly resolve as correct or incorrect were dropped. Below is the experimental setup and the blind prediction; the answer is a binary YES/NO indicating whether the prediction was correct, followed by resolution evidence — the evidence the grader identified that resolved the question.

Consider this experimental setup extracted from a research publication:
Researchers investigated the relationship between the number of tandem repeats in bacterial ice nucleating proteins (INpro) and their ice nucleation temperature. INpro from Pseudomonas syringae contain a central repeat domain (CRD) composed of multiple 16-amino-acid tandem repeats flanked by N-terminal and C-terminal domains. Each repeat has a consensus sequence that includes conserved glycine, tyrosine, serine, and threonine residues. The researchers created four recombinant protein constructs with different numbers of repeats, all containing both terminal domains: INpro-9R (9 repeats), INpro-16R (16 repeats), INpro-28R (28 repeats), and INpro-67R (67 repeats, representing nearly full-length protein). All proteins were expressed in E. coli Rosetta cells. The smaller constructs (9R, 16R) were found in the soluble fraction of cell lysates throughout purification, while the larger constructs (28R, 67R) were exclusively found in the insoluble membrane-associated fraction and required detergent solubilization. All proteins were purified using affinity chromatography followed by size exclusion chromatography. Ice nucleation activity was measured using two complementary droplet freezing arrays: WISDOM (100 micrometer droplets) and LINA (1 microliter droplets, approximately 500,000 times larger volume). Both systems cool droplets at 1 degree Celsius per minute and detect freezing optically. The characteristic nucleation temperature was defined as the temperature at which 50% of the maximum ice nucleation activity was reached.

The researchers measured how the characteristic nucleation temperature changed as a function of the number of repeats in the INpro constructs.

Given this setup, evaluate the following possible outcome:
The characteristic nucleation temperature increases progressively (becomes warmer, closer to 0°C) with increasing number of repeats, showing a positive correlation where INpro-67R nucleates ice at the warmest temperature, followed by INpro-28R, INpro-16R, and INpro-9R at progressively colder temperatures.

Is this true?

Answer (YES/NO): YES